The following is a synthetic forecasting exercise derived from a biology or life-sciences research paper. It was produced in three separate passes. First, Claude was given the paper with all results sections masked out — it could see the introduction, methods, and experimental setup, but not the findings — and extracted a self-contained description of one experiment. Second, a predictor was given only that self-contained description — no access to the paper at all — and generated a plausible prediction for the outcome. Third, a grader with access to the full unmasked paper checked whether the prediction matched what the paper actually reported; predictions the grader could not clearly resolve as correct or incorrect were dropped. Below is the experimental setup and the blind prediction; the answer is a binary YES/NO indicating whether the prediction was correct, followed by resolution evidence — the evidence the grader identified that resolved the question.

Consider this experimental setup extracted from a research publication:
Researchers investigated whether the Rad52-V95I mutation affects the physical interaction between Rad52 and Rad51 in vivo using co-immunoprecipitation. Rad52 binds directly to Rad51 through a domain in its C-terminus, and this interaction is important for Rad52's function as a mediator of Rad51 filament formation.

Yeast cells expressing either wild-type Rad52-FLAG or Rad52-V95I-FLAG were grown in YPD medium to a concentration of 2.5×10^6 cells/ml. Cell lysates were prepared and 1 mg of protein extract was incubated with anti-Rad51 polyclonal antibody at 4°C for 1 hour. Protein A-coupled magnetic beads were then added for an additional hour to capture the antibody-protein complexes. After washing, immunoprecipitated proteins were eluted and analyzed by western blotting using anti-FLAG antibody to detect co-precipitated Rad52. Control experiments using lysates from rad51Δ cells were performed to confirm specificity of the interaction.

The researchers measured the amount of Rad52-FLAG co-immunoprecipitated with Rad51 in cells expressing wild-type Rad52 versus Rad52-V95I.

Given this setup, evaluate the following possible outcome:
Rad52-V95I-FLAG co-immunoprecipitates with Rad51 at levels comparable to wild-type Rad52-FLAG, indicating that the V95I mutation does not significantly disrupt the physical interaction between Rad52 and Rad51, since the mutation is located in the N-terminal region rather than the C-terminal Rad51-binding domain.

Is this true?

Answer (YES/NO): YES